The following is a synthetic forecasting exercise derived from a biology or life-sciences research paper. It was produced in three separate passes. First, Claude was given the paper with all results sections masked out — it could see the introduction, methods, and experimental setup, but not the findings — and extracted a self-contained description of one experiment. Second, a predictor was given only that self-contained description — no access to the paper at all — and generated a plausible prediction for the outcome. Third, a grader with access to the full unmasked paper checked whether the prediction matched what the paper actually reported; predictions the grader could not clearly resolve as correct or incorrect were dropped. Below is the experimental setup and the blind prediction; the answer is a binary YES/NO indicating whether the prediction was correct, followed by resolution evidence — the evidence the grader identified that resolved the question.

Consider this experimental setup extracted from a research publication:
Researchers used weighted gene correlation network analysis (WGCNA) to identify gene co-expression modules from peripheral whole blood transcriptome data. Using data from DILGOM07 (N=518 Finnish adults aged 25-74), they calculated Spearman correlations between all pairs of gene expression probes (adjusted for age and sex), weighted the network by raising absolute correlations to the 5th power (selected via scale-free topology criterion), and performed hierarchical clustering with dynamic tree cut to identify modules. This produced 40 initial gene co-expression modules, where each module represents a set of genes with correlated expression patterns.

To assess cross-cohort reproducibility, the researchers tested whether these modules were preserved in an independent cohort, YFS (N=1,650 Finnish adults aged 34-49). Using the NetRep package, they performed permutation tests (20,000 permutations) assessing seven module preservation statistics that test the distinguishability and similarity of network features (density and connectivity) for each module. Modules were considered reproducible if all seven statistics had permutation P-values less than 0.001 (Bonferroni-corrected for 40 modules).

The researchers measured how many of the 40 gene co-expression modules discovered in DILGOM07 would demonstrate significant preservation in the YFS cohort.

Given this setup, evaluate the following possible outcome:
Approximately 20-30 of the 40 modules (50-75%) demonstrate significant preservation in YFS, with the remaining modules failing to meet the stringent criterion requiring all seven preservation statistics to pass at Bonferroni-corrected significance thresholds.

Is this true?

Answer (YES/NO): YES